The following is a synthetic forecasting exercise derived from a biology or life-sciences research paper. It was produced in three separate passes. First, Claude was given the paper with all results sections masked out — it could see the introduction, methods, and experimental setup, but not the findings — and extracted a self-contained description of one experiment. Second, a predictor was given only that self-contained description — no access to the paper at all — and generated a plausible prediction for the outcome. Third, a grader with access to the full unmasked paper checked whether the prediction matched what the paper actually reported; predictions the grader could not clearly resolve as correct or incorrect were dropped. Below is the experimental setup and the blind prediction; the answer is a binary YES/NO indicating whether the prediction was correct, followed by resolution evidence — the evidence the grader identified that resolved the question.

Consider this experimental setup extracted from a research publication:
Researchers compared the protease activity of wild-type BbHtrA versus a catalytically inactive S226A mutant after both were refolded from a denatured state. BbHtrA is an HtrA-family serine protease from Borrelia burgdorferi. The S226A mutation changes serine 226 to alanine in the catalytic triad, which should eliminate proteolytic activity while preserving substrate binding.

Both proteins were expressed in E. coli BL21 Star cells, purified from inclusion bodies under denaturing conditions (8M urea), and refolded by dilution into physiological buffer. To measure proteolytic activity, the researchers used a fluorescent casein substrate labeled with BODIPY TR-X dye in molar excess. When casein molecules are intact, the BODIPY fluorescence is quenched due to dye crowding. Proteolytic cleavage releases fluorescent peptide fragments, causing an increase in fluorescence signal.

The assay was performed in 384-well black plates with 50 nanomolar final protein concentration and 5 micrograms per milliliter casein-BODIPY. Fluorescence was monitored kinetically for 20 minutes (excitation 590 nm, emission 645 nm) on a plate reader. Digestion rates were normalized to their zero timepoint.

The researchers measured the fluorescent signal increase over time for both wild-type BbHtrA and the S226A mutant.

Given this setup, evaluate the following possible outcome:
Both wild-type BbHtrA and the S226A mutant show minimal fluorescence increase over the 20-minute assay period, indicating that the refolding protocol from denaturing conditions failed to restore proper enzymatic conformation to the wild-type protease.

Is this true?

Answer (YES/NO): NO